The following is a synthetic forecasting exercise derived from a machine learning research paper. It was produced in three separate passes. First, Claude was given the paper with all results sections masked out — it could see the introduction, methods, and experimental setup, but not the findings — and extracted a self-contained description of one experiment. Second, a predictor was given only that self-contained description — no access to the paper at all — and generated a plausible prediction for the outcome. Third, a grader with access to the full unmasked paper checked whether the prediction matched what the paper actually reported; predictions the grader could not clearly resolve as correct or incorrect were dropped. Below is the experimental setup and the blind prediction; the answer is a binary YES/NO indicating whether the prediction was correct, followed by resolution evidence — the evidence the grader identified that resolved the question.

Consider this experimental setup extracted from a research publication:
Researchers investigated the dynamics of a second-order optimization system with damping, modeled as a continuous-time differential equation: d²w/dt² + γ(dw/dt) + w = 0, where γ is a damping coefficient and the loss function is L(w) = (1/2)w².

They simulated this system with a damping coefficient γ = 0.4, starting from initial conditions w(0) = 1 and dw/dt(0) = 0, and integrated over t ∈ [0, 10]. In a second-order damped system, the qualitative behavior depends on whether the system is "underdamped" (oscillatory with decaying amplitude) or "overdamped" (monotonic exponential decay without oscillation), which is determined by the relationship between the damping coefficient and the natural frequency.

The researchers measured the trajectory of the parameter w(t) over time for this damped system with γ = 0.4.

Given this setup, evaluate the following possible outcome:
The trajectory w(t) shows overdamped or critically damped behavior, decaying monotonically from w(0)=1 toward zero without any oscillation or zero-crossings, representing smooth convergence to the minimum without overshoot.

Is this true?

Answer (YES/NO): NO